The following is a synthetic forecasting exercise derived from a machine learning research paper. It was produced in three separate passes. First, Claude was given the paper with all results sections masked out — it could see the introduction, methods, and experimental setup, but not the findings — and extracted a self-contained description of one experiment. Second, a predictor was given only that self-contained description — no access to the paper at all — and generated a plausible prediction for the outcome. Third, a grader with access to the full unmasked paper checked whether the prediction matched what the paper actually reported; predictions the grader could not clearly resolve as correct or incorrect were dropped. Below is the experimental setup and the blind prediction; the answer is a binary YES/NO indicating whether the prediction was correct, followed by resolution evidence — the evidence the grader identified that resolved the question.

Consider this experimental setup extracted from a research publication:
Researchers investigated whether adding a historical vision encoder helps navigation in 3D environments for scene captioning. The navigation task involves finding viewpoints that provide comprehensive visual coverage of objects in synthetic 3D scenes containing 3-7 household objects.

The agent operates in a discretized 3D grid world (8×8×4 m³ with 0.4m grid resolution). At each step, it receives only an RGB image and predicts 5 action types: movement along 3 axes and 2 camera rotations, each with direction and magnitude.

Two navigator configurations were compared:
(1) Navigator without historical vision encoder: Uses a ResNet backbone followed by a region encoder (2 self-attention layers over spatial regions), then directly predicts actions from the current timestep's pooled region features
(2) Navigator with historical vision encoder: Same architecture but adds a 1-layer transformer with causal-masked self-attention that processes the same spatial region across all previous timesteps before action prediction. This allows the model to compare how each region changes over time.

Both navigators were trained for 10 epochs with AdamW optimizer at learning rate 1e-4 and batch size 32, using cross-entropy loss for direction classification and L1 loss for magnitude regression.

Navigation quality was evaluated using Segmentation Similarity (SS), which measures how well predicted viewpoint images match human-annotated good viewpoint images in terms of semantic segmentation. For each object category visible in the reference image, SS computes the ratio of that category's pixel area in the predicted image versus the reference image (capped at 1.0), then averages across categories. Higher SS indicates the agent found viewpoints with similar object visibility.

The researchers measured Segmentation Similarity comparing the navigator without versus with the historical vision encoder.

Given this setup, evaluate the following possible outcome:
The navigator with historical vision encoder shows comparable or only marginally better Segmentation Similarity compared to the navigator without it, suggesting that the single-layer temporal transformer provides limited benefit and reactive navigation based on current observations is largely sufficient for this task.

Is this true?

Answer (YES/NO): NO